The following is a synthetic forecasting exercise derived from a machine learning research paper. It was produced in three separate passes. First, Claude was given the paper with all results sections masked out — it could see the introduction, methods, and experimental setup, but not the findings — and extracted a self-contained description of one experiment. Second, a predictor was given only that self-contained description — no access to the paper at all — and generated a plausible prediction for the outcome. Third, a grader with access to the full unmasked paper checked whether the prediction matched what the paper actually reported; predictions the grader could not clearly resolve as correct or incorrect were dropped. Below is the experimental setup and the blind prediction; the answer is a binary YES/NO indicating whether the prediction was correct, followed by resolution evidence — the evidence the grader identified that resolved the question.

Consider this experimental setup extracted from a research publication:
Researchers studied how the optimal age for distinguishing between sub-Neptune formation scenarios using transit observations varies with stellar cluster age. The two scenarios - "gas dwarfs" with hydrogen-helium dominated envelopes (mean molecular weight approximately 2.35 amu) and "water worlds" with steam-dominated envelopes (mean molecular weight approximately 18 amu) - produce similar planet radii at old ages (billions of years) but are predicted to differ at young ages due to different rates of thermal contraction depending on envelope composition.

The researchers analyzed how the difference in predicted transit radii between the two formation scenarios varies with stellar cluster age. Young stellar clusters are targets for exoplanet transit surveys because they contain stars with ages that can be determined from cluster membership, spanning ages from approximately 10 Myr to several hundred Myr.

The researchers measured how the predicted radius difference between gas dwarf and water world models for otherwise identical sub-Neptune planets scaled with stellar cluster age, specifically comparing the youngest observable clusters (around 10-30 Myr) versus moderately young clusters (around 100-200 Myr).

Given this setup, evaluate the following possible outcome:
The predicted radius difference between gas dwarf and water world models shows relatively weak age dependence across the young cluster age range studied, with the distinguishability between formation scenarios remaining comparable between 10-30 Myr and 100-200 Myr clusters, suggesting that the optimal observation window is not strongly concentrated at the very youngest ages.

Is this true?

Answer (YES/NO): NO